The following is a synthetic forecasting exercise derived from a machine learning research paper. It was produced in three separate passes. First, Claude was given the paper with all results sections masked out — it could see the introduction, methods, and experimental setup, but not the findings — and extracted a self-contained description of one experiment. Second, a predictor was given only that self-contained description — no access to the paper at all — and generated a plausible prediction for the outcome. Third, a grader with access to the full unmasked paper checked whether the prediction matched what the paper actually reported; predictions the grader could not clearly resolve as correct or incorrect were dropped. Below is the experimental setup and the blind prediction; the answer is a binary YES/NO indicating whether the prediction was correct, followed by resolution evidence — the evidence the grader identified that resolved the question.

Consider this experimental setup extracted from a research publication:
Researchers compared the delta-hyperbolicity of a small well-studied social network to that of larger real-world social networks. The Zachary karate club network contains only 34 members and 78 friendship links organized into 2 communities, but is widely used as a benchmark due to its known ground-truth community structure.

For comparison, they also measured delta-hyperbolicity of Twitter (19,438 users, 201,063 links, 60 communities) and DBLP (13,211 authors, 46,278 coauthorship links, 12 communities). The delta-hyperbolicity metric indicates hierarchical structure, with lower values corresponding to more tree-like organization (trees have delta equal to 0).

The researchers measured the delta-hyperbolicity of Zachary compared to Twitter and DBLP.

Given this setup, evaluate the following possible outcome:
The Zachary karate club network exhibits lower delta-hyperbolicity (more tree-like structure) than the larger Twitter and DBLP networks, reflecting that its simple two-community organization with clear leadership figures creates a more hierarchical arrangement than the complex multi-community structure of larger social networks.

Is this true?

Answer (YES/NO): YES